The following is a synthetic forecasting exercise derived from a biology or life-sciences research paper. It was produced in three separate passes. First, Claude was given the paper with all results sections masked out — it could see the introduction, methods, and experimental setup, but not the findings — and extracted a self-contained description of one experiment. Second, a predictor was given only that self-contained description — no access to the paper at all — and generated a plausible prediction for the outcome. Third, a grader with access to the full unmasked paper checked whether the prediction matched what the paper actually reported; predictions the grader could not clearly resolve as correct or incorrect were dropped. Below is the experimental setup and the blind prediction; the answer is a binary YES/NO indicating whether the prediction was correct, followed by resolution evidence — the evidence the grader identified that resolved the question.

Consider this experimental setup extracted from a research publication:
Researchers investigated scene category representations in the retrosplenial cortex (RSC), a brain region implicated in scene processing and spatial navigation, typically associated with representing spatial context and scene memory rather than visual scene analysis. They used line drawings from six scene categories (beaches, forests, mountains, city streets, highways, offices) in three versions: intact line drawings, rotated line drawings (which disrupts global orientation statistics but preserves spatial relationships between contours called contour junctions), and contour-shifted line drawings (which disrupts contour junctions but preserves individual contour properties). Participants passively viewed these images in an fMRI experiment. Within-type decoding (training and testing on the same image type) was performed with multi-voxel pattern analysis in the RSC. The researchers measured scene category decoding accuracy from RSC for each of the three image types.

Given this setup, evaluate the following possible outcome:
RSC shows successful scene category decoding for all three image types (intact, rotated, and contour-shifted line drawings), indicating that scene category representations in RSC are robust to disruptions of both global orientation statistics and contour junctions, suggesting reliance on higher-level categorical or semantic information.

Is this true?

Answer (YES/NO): NO